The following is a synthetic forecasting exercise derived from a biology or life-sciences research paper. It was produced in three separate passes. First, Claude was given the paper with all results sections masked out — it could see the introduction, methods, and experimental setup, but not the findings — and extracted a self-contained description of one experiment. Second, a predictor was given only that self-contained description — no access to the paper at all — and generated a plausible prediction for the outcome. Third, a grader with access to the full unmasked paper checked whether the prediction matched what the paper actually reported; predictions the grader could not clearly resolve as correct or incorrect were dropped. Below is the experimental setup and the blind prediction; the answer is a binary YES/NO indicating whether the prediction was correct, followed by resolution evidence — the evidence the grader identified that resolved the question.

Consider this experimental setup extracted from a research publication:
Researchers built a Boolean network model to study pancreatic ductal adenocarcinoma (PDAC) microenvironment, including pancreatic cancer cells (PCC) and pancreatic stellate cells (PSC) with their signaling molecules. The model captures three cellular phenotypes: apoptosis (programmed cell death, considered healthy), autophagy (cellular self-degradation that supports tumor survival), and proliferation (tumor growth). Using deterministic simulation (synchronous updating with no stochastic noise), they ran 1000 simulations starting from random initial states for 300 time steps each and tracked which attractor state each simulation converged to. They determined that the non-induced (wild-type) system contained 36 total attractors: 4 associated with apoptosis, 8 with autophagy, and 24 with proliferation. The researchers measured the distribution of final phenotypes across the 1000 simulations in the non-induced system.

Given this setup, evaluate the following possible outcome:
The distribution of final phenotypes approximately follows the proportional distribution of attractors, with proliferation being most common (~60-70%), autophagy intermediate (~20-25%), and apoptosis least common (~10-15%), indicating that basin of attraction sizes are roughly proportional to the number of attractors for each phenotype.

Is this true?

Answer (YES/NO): NO